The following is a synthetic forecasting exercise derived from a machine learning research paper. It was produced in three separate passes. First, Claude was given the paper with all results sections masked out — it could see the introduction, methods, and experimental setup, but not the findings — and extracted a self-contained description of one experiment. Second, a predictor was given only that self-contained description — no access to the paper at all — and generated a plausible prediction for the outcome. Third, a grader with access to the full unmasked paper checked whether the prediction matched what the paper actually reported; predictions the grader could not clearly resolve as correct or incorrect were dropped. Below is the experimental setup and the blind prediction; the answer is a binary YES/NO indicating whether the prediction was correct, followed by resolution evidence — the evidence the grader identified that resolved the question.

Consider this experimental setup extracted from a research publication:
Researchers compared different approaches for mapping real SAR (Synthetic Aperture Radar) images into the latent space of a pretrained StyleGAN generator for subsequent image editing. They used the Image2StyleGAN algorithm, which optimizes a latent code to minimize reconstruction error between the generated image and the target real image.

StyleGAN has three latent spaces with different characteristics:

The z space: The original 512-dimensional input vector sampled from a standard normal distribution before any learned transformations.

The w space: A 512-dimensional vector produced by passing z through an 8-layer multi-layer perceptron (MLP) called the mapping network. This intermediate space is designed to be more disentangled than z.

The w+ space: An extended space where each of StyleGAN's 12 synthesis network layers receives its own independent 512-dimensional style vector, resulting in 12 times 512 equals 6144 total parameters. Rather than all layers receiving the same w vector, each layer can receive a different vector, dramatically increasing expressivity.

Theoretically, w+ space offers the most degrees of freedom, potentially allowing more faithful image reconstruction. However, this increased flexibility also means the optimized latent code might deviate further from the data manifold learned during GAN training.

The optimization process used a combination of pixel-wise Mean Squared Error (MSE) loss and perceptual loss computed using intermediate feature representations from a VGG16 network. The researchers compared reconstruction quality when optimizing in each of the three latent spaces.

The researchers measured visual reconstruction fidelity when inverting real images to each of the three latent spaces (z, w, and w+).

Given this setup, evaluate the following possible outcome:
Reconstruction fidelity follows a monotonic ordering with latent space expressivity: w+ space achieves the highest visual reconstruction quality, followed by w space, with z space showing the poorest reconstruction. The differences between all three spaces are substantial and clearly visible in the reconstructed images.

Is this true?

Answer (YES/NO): NO